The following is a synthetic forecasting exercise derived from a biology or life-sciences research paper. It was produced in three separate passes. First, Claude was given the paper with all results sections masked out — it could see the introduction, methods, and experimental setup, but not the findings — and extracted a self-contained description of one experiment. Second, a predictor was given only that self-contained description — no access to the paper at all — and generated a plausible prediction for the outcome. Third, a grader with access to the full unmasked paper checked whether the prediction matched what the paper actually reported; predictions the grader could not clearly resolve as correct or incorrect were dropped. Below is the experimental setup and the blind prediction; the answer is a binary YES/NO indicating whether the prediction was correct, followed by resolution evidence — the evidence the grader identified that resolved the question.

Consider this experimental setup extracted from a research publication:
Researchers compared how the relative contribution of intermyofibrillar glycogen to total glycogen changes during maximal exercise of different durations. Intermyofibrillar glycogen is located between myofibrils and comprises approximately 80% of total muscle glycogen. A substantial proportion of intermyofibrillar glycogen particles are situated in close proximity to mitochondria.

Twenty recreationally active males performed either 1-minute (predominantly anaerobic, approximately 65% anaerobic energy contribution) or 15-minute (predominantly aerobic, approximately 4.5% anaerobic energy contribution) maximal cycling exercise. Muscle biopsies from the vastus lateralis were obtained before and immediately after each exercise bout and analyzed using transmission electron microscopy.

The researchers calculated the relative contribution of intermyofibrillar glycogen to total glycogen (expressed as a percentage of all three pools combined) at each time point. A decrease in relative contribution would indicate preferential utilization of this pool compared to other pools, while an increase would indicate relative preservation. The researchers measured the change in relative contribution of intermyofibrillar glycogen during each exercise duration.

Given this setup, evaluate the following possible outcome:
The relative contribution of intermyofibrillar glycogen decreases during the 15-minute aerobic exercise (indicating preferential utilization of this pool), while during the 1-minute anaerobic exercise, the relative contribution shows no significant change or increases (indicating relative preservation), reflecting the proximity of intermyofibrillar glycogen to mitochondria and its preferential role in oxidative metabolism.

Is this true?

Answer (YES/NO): NO